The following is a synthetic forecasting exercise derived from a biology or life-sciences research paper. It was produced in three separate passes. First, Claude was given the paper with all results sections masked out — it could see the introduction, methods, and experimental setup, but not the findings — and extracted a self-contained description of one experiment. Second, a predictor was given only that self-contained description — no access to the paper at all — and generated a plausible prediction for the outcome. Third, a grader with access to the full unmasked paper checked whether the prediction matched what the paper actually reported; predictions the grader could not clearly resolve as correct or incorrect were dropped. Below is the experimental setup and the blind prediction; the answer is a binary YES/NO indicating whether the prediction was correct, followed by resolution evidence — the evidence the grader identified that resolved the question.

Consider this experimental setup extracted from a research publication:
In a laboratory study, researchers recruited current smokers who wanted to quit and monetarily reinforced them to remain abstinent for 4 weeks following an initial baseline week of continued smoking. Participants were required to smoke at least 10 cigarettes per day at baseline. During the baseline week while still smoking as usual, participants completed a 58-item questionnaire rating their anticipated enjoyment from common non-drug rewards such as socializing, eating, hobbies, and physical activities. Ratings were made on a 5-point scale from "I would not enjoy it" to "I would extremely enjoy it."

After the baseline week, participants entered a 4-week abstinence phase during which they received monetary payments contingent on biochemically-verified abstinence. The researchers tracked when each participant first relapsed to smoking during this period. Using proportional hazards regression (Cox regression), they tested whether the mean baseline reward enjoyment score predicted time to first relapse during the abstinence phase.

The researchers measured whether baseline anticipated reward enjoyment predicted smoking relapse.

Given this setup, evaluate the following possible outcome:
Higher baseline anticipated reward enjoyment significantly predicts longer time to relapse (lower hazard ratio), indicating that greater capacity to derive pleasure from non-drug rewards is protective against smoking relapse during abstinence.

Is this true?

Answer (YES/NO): YES